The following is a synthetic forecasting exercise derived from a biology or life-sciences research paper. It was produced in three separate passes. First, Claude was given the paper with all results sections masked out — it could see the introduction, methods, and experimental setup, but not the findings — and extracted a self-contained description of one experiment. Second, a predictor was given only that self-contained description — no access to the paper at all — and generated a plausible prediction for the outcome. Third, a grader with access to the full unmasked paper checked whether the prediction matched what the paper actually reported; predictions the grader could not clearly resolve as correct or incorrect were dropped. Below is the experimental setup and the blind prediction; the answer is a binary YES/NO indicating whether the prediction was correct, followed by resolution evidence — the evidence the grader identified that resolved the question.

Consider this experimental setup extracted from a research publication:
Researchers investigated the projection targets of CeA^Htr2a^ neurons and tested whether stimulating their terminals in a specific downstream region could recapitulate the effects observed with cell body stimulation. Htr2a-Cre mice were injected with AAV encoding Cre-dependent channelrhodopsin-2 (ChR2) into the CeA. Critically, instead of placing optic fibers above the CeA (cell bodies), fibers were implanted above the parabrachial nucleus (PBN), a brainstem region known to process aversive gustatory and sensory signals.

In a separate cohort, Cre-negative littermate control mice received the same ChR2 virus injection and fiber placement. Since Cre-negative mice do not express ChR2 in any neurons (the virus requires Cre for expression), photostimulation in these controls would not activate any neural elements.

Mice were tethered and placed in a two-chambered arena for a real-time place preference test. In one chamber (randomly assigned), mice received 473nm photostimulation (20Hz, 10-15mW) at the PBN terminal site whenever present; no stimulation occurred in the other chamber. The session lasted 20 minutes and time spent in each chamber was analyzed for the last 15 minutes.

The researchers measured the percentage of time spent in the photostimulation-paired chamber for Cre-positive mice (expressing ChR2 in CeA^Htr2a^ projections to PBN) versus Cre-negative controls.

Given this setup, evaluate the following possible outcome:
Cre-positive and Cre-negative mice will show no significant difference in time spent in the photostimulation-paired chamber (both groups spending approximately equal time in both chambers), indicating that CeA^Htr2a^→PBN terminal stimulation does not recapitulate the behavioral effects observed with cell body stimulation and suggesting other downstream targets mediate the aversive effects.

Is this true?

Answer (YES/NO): NO